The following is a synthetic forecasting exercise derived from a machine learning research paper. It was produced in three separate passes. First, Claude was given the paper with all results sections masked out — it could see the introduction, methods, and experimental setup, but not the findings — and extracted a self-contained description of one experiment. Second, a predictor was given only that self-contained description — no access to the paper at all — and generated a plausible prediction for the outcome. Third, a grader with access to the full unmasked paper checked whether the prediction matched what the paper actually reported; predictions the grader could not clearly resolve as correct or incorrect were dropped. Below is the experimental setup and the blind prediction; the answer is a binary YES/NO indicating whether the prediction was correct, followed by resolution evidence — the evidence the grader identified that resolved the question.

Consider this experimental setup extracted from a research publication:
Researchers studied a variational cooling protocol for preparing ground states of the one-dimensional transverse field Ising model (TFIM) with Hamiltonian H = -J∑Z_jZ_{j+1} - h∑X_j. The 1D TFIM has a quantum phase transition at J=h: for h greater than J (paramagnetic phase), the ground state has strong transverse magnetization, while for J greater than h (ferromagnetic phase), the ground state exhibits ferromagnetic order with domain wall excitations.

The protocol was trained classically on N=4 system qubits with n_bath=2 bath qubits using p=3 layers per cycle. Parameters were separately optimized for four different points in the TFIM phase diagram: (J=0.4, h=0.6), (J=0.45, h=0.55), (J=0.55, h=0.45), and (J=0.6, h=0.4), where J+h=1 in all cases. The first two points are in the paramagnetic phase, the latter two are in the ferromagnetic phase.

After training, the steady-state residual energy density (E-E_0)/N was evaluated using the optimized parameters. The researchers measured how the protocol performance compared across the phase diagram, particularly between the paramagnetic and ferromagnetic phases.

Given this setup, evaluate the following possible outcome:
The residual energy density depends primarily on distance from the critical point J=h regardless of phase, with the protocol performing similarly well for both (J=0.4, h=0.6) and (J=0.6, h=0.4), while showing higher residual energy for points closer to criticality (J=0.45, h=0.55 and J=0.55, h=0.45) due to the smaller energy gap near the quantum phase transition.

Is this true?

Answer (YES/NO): NO